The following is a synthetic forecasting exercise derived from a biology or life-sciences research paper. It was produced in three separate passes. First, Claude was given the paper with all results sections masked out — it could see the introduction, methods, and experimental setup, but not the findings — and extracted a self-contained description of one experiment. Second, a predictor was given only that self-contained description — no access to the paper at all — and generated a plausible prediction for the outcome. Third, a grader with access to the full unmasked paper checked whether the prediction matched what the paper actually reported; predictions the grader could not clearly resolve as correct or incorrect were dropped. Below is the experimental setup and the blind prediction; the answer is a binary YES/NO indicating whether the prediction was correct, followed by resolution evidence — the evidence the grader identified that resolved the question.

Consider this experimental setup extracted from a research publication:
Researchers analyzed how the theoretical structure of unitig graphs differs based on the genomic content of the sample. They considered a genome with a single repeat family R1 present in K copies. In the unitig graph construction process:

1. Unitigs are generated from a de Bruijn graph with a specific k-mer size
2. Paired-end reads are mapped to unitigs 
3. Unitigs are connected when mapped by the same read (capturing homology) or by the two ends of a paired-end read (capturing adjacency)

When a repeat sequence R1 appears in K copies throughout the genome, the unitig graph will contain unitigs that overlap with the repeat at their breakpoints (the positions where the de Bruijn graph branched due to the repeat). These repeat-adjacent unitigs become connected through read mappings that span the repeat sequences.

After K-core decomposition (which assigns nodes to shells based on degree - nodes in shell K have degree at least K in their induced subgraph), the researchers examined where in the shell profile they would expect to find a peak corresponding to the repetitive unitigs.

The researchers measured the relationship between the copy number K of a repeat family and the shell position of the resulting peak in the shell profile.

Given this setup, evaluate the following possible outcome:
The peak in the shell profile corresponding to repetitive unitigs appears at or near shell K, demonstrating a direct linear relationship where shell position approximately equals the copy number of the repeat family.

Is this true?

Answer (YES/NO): YES